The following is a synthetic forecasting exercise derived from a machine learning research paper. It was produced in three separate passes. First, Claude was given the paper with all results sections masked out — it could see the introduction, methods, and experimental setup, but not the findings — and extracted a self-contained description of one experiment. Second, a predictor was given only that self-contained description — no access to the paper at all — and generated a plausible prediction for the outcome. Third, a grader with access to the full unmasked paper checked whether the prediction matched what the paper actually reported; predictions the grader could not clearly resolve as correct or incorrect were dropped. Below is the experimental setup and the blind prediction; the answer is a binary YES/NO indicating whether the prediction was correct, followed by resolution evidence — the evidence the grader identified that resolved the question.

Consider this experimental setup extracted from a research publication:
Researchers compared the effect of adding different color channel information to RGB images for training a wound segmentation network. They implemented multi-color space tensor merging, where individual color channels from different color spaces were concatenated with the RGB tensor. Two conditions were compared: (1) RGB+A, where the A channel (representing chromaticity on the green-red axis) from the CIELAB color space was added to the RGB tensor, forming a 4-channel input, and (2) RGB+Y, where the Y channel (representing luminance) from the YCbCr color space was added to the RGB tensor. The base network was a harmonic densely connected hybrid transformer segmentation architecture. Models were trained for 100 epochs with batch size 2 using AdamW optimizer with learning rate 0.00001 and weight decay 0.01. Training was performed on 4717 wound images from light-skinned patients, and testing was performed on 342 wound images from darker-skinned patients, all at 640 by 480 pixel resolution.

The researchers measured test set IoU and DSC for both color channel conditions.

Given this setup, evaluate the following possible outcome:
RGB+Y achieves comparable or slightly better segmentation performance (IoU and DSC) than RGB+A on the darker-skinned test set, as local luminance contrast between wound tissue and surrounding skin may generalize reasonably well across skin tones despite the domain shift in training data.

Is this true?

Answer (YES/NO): YES